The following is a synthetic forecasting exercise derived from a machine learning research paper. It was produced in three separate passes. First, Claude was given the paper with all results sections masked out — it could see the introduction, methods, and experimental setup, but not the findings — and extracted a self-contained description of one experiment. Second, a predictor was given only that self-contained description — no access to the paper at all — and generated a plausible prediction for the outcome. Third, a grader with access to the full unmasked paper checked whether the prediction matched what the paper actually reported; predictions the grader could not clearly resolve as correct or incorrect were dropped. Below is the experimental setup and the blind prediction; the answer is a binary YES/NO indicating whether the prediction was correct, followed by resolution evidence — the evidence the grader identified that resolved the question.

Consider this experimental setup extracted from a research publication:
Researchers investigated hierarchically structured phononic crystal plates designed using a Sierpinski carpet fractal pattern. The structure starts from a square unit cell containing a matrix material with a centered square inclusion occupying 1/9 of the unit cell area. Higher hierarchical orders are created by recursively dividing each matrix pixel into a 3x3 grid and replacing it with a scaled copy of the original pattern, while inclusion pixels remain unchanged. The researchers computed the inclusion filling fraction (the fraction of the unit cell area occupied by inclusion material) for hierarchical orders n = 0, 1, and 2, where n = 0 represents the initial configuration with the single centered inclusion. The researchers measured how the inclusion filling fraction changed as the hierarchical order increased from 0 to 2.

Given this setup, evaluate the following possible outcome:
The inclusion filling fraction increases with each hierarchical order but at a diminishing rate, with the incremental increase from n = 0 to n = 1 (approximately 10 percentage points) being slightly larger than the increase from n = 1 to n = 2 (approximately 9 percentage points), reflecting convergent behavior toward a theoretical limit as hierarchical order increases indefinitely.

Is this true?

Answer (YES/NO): YES